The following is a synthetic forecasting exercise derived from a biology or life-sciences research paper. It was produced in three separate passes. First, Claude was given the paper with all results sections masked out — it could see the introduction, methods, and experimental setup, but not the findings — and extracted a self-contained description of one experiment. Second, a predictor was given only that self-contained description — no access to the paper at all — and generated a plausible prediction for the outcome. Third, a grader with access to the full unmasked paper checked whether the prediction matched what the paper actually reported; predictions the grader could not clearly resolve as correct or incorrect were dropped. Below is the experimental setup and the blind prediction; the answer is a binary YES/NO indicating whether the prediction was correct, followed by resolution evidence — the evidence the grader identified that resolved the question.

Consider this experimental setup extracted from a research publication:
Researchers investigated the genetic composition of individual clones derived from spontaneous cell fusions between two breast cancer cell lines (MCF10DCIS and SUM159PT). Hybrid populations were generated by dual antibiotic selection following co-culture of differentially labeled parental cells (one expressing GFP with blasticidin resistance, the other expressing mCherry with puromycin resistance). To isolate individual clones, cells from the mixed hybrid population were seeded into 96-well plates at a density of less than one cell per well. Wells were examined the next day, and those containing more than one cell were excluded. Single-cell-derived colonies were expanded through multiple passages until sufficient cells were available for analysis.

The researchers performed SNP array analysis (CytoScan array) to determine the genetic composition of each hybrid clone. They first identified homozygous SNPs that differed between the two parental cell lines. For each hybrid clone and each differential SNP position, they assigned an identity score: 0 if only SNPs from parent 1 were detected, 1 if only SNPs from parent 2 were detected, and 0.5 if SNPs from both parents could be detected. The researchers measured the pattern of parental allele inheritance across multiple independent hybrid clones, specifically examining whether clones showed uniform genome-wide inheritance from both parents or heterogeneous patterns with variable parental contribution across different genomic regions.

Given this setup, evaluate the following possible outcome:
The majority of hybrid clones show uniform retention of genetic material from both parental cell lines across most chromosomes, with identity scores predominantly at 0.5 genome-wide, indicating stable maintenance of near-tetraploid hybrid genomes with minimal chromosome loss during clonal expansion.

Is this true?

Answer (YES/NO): NO